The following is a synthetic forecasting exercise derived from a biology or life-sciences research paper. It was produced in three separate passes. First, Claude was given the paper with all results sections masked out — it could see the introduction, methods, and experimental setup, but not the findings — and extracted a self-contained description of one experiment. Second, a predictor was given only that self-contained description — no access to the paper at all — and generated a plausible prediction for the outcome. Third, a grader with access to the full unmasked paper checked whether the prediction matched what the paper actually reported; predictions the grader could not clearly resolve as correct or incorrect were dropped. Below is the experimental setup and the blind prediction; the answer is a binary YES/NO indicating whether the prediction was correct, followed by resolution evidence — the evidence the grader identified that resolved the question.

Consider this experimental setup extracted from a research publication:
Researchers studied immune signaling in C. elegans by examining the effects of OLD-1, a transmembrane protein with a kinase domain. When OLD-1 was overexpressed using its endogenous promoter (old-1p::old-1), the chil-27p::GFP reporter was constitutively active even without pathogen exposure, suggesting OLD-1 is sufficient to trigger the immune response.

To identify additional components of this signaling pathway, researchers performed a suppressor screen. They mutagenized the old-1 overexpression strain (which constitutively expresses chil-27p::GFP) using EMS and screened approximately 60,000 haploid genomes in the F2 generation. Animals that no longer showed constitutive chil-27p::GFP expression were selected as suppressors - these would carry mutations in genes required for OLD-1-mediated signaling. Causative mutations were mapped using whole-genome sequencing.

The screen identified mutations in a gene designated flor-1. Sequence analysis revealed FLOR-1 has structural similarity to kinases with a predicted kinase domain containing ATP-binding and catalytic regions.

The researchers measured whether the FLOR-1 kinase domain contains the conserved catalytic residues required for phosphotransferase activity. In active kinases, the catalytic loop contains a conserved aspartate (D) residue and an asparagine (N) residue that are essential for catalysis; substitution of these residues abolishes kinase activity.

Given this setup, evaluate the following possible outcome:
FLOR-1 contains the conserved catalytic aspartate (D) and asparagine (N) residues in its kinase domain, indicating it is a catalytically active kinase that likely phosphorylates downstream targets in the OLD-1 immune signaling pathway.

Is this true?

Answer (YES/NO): NO